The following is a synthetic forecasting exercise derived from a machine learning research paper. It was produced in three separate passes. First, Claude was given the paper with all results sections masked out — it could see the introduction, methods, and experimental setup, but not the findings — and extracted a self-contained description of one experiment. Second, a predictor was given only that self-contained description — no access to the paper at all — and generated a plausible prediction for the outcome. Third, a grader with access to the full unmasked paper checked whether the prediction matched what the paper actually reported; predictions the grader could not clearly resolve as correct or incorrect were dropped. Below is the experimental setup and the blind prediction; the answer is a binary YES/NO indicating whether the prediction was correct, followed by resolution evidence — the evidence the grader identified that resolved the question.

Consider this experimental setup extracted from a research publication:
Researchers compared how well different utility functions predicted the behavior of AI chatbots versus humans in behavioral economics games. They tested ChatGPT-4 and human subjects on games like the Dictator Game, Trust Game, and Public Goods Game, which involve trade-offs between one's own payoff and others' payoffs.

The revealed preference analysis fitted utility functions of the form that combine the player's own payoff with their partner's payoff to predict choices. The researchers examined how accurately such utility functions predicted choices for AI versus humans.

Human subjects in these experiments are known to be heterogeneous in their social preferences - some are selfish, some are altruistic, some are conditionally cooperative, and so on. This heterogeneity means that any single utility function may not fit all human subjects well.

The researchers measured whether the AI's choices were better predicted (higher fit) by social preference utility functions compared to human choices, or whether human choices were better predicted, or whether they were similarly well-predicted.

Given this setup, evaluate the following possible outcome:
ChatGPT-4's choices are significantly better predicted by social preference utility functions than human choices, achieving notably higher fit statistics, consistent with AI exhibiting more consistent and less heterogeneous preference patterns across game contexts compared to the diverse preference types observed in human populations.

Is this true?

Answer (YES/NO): YES